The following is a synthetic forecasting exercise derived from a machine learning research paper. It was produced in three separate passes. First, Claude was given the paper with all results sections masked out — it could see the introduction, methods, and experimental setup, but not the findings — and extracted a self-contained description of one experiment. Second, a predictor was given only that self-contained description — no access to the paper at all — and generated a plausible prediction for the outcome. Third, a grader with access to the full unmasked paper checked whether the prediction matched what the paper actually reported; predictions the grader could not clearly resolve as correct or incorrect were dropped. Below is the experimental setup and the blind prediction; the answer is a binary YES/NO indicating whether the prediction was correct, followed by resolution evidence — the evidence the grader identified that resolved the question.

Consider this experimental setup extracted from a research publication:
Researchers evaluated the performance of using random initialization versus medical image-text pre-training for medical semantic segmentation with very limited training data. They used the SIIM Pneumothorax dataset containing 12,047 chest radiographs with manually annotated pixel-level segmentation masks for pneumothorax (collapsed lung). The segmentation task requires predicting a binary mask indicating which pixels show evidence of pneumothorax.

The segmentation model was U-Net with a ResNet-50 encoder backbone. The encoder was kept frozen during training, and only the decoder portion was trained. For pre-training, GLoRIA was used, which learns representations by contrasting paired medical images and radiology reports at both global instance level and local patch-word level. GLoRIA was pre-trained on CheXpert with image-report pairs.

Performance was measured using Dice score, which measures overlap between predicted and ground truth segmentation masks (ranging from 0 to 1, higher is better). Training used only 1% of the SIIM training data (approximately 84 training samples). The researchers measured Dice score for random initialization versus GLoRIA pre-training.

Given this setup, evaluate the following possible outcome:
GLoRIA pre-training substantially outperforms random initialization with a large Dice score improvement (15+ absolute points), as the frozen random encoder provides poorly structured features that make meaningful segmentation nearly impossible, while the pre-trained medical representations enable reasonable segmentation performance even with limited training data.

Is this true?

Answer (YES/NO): YES